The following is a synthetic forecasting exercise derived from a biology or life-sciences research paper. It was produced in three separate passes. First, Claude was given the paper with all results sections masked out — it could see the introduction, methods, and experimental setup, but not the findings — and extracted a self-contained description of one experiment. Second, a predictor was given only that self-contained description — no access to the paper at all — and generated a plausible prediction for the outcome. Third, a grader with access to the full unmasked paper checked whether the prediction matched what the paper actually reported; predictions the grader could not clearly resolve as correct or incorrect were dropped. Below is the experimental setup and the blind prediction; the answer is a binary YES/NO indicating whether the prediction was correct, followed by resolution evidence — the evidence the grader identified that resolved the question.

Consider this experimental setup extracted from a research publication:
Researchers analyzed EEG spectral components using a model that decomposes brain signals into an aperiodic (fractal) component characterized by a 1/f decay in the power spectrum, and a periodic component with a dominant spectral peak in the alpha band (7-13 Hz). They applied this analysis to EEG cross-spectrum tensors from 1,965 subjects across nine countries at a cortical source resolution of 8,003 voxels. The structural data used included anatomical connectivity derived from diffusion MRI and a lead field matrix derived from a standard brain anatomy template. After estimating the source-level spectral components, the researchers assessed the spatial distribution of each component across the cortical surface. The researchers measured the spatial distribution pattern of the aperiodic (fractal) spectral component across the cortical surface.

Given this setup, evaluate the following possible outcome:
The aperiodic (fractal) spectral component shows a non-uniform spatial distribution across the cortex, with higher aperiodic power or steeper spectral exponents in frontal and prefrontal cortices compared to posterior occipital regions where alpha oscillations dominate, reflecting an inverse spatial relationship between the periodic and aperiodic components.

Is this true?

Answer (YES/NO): NO